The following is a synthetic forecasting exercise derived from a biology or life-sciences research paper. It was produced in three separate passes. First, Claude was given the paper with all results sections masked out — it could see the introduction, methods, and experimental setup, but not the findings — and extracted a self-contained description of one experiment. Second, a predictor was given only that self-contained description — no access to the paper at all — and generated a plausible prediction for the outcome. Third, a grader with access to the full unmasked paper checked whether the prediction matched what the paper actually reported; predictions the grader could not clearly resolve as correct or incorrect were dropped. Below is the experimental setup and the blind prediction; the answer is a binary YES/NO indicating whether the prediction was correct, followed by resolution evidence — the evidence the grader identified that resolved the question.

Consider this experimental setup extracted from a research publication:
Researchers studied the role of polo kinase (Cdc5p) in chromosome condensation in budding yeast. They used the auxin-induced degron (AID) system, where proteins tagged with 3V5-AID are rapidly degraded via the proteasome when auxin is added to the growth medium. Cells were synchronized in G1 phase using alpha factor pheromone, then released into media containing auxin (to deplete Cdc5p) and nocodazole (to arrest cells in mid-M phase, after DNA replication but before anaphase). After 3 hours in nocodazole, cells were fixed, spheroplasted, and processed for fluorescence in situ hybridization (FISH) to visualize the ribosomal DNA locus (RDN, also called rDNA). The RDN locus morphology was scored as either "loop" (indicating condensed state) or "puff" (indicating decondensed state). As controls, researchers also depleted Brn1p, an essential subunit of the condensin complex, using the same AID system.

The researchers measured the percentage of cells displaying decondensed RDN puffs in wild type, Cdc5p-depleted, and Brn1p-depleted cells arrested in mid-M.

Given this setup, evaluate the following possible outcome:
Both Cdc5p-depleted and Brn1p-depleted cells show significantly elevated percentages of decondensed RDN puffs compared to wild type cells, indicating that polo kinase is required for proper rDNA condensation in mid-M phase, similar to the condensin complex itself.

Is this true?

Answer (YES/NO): YES